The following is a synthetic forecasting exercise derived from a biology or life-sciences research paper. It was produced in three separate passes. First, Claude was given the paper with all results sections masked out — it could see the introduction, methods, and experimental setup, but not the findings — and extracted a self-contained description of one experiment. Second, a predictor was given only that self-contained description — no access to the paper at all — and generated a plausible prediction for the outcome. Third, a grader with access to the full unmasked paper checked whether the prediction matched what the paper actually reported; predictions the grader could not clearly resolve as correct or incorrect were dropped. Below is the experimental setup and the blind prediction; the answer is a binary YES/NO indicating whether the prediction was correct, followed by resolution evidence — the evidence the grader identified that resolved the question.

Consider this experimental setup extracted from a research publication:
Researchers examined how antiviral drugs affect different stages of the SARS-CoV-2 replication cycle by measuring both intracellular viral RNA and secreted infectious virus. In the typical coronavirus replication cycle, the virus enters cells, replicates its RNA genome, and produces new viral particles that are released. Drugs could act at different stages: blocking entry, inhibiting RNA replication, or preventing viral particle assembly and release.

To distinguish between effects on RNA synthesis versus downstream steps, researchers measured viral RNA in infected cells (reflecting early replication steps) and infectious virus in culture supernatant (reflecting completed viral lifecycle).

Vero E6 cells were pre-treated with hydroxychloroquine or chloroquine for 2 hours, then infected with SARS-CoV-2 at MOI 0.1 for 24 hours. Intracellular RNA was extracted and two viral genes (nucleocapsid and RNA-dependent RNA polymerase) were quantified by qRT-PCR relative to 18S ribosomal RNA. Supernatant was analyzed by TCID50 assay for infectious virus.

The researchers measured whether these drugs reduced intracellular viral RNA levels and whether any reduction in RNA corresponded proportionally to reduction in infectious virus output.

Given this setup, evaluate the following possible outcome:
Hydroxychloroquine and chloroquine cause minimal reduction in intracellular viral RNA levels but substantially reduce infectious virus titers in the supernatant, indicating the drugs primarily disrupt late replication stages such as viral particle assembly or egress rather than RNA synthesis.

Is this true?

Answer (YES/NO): NO